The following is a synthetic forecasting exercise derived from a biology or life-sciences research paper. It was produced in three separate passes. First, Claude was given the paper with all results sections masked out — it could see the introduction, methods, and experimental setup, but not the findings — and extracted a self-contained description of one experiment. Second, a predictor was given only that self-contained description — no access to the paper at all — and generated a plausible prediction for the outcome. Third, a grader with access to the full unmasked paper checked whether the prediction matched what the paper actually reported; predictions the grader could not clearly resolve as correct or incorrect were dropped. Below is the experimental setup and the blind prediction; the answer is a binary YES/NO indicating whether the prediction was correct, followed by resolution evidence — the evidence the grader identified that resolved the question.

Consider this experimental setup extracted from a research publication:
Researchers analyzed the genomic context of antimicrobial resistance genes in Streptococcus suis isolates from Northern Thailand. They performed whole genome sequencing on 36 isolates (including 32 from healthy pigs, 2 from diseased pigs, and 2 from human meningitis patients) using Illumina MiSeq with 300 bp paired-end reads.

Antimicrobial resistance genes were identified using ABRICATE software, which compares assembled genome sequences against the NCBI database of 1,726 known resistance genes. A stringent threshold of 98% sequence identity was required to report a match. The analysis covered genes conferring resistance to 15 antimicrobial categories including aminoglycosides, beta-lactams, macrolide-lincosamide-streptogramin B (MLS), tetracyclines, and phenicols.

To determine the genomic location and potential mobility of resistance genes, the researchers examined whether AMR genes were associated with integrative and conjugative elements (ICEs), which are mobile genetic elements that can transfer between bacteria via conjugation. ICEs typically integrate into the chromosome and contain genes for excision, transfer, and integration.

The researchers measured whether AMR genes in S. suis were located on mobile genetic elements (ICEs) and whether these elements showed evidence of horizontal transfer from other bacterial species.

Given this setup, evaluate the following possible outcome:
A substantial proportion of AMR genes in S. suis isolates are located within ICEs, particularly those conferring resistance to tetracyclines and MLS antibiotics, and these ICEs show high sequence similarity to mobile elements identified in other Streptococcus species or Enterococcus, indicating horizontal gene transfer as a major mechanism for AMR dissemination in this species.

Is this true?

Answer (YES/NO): YES